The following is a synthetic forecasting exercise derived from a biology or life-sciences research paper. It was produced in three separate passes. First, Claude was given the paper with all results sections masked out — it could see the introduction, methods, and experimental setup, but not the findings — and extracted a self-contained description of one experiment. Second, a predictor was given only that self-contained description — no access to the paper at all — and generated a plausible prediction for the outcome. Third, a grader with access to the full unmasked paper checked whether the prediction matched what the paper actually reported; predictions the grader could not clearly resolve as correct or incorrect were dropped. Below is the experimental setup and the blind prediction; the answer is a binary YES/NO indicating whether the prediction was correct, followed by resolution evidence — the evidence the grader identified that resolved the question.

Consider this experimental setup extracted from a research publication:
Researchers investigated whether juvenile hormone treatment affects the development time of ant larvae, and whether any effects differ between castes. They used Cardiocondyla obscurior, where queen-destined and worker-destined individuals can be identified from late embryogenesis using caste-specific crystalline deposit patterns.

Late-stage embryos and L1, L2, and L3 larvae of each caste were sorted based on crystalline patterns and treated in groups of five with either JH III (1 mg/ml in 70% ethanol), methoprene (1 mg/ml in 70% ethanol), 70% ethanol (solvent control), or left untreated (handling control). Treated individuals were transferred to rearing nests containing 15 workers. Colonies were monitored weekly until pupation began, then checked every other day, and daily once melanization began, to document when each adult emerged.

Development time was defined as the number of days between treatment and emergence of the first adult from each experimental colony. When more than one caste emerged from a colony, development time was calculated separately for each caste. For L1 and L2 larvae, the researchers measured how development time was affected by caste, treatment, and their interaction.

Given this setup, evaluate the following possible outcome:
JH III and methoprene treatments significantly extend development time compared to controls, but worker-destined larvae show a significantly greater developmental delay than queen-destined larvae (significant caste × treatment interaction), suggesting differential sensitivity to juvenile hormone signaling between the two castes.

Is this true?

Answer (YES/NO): NO